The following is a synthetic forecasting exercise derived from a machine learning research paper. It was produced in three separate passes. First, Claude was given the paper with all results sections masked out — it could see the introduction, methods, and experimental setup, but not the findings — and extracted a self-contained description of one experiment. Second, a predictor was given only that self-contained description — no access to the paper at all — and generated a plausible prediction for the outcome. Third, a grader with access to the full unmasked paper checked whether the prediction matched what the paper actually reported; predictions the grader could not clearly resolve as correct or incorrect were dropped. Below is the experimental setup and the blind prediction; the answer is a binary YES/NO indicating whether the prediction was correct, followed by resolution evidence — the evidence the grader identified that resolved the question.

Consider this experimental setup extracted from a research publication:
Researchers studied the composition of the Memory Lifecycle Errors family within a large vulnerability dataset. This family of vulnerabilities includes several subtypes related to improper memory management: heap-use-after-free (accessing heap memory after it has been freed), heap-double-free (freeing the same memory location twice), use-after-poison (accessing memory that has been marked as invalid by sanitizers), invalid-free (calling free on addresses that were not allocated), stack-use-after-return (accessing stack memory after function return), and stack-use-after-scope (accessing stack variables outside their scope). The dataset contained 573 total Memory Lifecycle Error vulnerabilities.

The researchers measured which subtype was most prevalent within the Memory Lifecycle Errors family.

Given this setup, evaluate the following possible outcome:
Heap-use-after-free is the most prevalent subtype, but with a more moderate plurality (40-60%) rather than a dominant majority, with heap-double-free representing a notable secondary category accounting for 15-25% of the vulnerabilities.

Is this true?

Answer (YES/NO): NO